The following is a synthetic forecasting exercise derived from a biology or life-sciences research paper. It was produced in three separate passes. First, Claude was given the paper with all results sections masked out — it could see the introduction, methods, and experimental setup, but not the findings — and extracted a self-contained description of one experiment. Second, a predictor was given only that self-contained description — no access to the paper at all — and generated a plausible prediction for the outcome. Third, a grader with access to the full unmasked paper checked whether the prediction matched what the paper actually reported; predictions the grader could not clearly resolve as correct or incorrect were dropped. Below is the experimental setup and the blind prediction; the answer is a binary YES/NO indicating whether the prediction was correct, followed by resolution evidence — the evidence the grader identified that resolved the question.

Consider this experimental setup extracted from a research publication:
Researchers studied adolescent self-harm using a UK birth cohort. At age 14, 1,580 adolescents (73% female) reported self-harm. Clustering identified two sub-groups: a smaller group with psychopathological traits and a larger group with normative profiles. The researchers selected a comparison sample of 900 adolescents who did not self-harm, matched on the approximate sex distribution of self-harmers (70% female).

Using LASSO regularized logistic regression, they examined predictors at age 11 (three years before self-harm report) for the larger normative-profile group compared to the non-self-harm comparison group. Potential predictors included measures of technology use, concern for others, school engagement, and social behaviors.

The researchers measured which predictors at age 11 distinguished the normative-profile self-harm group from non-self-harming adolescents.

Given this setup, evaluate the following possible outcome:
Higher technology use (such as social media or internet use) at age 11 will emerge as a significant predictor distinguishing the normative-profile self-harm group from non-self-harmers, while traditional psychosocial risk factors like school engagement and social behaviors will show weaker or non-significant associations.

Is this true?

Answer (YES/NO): NO